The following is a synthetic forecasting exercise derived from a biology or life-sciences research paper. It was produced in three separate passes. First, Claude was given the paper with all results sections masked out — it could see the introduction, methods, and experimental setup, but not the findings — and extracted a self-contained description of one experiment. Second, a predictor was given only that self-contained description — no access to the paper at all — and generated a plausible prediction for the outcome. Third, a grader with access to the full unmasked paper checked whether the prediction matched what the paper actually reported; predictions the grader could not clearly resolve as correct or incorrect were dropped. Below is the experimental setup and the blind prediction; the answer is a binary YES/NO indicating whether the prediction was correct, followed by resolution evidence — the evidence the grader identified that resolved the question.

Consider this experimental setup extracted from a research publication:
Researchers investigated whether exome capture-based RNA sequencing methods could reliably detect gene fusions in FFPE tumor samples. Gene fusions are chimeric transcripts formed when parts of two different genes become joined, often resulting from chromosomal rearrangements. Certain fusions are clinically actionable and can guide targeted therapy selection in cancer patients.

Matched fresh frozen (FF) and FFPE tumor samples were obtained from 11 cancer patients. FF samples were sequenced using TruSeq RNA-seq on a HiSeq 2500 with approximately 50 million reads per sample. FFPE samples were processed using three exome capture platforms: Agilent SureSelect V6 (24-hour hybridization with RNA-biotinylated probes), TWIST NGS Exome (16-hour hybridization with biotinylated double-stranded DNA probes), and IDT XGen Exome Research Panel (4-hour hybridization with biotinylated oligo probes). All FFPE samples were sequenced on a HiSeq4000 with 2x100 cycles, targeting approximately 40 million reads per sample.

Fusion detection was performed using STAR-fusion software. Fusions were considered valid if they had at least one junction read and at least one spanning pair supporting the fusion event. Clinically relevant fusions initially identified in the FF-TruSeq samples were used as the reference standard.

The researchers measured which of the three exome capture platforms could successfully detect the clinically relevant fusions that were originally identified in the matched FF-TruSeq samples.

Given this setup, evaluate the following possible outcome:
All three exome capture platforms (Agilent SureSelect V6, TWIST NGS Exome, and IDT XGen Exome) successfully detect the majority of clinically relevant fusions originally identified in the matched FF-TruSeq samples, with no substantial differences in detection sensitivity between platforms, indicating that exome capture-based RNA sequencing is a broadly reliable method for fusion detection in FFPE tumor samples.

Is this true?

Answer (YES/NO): NO